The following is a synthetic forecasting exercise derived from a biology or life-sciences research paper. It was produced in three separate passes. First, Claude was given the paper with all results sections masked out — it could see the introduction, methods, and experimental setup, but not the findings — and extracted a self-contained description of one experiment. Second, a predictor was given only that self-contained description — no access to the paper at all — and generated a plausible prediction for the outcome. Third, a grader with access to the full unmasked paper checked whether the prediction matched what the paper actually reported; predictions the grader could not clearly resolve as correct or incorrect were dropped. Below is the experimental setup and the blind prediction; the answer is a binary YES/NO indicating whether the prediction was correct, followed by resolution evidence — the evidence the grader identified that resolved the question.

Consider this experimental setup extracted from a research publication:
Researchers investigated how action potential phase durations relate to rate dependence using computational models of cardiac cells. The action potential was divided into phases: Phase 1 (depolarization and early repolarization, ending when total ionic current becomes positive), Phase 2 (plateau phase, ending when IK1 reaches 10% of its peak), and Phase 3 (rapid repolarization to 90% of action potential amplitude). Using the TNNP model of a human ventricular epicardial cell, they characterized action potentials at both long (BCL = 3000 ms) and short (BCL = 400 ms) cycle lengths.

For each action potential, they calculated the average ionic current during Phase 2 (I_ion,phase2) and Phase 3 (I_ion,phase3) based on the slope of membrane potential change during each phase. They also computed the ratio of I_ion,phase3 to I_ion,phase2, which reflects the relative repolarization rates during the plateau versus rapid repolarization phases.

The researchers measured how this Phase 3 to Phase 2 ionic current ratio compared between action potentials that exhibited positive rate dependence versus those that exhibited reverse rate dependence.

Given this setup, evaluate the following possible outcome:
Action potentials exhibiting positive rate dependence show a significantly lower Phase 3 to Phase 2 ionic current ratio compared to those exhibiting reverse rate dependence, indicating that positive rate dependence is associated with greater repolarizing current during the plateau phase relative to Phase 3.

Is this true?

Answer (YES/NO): YES